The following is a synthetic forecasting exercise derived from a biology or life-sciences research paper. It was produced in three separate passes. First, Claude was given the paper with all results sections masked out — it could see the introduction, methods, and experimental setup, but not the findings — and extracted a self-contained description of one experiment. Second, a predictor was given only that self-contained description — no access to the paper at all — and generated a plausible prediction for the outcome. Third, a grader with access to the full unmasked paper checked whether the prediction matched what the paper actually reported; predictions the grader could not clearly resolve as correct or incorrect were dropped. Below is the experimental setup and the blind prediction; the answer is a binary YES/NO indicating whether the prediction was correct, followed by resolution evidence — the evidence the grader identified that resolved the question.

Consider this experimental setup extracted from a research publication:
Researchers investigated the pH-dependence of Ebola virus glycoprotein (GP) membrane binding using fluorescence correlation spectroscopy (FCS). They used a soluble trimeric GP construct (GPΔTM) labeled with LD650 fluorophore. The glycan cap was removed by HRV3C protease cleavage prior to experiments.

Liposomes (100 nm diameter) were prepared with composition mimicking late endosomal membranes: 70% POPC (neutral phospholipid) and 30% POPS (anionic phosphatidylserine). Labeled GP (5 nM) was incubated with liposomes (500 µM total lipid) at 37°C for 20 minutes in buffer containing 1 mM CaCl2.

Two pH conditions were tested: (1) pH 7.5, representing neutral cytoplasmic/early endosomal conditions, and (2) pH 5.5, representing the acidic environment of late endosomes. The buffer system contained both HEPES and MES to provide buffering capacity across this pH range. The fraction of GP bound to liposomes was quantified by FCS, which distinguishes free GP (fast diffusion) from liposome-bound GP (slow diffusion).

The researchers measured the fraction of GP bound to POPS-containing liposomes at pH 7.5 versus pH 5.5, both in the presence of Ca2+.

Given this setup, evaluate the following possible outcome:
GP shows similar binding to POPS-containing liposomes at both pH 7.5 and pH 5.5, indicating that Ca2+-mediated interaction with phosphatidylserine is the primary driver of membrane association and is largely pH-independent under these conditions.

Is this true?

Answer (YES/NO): NO